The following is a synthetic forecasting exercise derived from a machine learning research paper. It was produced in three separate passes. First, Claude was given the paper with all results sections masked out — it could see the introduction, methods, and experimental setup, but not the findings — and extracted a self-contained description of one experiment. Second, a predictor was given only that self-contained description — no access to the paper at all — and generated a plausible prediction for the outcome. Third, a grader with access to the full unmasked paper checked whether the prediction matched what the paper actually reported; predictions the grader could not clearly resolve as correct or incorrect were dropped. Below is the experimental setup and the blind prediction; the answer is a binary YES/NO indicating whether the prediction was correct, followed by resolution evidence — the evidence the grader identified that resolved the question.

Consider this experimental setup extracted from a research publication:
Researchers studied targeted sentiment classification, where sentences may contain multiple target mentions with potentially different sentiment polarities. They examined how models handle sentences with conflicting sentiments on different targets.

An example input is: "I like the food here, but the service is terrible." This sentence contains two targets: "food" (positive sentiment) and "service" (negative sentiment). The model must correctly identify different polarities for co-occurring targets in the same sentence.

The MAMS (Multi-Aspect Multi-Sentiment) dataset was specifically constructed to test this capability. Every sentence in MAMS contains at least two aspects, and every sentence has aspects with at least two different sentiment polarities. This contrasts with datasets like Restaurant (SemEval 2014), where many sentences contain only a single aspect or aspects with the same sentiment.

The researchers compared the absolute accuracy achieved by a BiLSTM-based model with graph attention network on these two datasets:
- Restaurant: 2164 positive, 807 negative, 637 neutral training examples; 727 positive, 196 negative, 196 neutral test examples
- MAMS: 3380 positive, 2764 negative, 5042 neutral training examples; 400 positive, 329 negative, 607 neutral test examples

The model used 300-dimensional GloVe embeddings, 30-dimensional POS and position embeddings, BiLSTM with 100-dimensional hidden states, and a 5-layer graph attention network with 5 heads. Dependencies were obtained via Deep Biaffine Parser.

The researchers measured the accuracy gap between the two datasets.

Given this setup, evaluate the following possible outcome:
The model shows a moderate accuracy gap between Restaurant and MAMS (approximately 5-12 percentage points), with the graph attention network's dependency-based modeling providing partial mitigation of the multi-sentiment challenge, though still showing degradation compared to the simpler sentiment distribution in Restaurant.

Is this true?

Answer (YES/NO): NO